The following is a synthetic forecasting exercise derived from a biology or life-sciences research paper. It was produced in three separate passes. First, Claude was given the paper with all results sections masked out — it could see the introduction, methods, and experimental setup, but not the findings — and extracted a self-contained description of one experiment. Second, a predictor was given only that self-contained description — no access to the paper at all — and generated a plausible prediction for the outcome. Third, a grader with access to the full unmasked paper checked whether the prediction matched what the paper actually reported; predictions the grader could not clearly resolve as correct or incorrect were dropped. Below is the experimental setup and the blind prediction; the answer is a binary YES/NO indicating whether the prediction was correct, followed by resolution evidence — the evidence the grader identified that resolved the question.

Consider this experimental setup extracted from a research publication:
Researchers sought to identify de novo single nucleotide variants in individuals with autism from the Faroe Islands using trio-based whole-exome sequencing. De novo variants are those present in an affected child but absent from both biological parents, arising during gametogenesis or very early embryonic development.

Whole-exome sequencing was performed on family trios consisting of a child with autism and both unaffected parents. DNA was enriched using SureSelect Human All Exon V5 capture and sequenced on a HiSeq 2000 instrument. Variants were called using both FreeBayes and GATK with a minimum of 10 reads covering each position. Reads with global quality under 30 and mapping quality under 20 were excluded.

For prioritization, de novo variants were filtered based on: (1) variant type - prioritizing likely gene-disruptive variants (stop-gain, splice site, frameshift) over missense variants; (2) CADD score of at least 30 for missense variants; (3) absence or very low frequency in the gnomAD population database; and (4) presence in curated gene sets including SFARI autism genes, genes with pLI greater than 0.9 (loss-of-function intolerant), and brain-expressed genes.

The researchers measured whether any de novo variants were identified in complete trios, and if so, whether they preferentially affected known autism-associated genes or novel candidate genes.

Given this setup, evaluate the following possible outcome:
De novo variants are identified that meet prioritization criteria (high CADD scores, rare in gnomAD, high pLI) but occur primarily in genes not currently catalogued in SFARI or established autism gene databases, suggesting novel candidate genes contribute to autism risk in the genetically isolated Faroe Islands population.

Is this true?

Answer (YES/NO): YES